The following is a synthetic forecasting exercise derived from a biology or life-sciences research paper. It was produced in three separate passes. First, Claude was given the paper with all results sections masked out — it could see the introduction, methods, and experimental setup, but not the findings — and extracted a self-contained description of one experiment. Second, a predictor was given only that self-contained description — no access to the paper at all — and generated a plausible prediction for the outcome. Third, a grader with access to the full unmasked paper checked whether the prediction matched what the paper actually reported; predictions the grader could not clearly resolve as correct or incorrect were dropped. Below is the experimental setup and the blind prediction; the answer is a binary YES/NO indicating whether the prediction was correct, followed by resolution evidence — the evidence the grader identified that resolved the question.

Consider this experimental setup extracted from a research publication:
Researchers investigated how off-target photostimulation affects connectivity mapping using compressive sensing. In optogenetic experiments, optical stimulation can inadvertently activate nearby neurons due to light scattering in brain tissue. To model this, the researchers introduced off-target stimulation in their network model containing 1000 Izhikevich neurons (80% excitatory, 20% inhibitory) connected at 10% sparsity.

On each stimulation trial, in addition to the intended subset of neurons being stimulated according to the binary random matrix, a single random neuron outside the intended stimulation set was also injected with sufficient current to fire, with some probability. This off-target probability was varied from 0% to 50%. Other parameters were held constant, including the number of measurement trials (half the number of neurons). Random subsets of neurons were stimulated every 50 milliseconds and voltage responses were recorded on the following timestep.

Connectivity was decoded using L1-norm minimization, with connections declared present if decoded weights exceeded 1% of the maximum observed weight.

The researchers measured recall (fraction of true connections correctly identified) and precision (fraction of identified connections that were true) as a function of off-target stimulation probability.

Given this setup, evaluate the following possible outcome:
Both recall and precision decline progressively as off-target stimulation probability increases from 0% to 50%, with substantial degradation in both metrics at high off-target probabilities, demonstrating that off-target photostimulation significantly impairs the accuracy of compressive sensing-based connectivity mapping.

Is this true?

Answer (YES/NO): NO